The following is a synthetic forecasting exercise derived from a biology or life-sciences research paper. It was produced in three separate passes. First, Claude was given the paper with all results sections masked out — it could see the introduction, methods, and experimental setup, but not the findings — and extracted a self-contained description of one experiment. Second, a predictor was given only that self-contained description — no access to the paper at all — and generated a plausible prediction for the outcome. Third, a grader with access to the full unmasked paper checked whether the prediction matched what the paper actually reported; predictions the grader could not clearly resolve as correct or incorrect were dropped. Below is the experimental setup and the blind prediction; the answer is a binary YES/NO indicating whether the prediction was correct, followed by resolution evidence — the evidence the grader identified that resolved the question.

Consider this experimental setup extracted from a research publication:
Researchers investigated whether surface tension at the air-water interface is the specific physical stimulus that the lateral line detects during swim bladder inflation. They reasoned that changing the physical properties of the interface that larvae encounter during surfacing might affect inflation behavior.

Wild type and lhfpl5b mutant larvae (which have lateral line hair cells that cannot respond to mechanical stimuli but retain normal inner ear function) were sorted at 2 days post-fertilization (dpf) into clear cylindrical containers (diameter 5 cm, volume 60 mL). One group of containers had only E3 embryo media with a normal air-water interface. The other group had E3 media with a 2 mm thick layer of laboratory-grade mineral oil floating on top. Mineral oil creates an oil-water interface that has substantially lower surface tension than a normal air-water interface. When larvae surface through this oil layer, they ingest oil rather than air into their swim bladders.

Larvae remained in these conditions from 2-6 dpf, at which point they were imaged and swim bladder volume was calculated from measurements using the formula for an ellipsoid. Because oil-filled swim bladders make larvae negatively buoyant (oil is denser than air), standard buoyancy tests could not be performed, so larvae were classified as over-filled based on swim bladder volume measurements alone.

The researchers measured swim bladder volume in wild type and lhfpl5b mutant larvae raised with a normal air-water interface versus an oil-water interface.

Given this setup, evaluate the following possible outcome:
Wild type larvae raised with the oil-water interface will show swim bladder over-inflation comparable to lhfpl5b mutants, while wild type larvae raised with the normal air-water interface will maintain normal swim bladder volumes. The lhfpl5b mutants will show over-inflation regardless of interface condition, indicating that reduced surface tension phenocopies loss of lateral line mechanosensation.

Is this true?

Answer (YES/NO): YES